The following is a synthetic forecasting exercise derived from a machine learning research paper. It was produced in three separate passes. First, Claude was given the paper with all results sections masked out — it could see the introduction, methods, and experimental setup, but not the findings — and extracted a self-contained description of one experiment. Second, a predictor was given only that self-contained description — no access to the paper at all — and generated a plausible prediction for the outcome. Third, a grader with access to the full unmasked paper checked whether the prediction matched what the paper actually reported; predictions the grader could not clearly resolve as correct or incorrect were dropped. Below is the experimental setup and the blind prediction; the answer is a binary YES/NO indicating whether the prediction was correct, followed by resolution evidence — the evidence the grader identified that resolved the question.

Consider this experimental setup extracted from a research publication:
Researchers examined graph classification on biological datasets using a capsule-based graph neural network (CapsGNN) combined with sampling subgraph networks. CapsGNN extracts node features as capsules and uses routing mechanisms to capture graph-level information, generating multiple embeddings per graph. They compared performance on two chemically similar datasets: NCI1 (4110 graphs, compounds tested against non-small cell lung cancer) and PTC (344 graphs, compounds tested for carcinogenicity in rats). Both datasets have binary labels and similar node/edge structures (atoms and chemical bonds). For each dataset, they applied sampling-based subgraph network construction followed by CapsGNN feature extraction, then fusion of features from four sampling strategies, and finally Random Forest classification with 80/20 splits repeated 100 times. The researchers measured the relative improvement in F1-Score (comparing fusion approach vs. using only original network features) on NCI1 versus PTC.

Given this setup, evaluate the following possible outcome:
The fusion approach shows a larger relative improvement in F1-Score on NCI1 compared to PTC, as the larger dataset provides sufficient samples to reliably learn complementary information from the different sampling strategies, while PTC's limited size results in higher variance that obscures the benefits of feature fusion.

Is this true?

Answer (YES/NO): NO